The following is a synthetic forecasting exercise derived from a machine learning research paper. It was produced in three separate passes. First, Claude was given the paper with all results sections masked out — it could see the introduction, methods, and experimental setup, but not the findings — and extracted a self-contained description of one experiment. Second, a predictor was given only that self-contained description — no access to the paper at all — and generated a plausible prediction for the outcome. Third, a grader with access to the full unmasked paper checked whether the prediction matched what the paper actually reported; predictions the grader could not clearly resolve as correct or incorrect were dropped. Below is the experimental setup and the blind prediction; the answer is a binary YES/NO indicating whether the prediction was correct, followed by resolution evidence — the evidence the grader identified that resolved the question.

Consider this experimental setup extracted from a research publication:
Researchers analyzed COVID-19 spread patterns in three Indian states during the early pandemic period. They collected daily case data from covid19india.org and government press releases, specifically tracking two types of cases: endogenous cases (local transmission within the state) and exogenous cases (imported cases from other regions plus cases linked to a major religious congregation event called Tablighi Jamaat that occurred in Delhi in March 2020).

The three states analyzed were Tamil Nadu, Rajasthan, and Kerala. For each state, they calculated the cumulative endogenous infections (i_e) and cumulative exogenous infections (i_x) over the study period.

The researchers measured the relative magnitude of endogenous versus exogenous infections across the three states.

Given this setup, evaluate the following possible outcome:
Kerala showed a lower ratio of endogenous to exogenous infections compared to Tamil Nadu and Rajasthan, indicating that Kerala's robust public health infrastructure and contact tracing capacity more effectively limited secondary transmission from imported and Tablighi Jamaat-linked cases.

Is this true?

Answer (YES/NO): NO